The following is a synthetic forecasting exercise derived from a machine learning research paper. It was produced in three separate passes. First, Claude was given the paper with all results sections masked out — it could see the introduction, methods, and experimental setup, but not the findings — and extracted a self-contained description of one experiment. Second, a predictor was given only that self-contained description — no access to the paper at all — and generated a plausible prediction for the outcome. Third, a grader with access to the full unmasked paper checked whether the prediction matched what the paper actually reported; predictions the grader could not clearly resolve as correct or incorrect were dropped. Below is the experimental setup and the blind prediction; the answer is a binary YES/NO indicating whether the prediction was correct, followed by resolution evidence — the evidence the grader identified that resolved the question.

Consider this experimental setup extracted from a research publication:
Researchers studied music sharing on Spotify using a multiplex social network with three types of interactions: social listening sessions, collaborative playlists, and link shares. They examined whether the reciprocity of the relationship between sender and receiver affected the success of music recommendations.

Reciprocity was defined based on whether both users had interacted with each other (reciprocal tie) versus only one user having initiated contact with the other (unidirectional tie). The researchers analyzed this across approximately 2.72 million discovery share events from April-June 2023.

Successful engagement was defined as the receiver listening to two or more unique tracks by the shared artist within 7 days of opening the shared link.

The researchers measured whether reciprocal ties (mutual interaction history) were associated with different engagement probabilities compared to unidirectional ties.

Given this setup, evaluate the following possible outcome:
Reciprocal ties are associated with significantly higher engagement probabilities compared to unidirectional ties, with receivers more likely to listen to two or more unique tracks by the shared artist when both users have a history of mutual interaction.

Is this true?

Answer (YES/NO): YES